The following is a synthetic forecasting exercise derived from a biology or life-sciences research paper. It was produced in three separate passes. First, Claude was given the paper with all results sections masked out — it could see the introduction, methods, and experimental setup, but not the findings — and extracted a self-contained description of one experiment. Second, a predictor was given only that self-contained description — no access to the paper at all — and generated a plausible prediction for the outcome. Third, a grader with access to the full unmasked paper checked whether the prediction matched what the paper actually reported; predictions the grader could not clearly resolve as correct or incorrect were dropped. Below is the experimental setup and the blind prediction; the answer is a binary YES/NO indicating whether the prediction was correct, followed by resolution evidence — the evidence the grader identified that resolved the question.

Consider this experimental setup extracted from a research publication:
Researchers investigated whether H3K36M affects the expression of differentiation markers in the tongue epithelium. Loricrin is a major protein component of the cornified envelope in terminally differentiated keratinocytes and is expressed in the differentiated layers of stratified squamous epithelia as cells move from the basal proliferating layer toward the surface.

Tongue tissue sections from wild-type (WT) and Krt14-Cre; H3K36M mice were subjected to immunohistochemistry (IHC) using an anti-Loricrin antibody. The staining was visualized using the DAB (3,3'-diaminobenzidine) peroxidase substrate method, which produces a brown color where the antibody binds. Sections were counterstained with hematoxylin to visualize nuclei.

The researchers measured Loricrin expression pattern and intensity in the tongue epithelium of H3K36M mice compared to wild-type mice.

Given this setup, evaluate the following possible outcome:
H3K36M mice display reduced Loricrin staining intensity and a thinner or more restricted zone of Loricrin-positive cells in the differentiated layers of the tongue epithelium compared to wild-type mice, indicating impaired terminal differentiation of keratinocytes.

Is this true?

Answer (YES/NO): NO